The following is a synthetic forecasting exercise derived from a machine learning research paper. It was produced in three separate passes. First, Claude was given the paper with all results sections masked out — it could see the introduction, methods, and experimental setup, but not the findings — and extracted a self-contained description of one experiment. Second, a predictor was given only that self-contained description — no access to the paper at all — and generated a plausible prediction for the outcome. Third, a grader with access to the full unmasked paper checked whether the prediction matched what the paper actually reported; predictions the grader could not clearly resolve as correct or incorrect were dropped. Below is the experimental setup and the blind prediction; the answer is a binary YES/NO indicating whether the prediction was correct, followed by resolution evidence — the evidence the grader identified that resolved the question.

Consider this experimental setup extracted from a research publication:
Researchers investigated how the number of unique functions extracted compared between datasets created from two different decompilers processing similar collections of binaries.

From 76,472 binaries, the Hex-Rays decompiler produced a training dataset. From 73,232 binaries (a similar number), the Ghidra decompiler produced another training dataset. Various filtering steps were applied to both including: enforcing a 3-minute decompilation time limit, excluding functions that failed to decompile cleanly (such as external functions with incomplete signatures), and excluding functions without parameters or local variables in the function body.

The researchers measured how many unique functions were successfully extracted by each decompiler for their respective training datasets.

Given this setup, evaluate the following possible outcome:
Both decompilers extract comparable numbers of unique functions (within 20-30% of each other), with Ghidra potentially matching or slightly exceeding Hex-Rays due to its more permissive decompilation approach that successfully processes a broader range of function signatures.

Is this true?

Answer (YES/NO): NO